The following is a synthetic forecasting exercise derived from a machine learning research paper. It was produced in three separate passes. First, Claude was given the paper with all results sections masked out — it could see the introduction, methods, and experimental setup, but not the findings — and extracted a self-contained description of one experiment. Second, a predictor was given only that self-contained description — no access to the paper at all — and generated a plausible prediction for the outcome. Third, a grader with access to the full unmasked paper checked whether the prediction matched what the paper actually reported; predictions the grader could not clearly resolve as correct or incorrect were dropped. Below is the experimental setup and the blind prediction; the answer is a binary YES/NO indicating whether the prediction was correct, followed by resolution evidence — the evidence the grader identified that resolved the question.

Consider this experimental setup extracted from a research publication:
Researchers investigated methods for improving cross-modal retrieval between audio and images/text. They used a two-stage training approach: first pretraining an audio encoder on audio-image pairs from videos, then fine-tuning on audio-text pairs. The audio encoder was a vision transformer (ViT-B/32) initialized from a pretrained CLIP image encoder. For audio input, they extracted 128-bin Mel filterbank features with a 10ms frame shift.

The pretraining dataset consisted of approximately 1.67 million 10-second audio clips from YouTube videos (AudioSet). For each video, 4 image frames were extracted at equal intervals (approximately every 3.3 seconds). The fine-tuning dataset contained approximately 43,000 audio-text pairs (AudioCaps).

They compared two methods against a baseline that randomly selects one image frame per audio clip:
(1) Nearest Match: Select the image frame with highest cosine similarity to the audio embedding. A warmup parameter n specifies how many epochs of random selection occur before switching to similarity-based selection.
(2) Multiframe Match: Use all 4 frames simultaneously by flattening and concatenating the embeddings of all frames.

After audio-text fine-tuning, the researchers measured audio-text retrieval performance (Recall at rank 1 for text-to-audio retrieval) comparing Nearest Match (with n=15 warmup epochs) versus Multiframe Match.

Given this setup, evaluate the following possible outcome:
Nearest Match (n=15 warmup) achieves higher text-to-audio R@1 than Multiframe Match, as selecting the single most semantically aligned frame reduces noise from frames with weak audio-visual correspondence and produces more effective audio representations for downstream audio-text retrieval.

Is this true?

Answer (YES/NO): YES